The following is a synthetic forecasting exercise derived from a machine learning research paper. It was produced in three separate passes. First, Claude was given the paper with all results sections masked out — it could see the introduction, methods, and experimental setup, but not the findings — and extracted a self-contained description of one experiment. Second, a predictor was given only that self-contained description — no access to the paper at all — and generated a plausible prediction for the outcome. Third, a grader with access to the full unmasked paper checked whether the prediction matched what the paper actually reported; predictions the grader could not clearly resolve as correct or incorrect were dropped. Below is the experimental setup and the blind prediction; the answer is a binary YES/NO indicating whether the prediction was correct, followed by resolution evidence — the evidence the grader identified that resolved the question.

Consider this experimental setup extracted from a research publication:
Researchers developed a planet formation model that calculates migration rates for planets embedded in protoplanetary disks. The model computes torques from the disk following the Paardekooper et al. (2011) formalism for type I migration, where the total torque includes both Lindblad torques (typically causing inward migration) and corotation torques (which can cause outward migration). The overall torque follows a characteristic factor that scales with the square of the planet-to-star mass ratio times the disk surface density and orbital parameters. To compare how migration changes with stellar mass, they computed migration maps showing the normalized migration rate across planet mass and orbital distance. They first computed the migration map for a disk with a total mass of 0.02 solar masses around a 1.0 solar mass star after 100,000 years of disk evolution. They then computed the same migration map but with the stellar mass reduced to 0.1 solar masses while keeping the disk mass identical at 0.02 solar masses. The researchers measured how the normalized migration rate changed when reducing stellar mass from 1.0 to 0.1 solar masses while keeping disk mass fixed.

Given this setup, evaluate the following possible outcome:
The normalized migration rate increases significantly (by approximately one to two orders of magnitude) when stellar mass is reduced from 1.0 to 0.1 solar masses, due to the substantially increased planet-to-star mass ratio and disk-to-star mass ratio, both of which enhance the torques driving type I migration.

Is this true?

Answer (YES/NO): YES